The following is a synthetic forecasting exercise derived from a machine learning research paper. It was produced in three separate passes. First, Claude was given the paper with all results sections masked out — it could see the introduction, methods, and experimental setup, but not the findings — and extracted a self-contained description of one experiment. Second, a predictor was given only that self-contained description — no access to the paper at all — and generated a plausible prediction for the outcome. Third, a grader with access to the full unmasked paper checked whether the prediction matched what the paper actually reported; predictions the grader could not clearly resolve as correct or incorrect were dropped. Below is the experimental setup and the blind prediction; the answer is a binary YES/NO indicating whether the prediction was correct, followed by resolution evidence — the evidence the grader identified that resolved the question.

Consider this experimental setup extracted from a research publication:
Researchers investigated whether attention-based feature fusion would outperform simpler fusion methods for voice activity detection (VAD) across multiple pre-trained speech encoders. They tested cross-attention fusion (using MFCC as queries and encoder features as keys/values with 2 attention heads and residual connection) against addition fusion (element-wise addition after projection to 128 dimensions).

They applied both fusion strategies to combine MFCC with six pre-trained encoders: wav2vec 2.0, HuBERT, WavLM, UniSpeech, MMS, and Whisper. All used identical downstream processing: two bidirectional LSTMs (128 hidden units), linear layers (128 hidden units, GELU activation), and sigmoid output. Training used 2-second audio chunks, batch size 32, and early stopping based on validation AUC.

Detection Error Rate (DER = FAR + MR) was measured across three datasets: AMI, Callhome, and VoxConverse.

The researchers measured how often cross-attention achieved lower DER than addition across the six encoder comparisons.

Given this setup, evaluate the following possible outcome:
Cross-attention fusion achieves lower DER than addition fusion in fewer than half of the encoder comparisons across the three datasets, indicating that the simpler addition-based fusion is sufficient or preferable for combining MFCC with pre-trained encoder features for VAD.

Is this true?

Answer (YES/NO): YES